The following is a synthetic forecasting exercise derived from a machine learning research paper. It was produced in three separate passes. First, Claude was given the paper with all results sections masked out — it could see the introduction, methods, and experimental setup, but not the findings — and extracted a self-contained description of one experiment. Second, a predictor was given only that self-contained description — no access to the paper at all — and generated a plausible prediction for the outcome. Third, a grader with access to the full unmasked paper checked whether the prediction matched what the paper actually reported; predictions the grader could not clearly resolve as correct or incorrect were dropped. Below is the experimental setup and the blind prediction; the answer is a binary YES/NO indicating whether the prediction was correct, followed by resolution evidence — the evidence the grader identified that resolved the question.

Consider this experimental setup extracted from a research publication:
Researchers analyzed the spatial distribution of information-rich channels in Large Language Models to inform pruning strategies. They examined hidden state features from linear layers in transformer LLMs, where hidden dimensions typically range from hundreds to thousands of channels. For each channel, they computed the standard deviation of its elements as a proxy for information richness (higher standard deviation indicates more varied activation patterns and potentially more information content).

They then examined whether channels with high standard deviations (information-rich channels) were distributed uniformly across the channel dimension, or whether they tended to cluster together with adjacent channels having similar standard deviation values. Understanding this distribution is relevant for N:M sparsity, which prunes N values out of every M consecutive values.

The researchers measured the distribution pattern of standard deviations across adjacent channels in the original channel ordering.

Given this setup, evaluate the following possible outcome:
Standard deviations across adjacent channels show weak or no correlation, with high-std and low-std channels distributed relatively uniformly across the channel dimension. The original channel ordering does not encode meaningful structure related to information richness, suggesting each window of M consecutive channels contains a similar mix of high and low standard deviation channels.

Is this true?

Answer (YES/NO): NO